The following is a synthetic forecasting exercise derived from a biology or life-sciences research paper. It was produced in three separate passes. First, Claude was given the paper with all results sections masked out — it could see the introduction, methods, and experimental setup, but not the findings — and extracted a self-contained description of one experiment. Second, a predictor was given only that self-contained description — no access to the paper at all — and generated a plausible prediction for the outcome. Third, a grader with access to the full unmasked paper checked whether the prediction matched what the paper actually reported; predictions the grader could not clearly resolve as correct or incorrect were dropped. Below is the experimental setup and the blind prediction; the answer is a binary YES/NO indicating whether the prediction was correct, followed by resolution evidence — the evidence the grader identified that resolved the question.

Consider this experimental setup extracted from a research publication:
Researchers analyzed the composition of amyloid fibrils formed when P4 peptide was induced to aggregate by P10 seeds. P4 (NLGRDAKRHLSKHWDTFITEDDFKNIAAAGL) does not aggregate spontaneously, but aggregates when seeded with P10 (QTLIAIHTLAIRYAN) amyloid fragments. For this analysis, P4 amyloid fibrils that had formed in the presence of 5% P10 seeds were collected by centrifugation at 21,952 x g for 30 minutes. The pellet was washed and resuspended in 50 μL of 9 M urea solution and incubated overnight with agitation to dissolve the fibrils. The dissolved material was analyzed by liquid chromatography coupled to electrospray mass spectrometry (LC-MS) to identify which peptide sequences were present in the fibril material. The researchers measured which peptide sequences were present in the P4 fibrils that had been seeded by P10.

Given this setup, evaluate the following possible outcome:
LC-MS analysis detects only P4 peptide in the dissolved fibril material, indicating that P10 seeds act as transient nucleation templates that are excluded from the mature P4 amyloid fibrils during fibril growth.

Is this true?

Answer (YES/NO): NO